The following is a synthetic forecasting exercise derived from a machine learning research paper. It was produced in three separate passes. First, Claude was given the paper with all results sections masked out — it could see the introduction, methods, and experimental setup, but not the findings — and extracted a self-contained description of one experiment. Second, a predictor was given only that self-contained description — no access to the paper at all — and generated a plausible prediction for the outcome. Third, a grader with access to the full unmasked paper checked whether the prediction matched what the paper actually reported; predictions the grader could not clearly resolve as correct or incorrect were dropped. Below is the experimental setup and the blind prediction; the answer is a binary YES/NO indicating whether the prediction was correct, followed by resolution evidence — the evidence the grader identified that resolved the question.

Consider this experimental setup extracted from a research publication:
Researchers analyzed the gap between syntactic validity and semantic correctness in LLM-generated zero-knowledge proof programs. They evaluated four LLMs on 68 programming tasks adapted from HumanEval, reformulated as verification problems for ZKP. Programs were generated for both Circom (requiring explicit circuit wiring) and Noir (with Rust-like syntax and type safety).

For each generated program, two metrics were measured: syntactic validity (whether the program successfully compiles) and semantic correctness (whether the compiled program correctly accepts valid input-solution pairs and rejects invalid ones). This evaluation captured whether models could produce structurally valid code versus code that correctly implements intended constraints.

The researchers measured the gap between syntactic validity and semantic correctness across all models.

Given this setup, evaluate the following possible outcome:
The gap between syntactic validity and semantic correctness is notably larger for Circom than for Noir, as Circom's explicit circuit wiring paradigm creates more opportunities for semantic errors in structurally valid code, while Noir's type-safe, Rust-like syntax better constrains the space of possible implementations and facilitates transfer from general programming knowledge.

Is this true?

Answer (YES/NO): NO